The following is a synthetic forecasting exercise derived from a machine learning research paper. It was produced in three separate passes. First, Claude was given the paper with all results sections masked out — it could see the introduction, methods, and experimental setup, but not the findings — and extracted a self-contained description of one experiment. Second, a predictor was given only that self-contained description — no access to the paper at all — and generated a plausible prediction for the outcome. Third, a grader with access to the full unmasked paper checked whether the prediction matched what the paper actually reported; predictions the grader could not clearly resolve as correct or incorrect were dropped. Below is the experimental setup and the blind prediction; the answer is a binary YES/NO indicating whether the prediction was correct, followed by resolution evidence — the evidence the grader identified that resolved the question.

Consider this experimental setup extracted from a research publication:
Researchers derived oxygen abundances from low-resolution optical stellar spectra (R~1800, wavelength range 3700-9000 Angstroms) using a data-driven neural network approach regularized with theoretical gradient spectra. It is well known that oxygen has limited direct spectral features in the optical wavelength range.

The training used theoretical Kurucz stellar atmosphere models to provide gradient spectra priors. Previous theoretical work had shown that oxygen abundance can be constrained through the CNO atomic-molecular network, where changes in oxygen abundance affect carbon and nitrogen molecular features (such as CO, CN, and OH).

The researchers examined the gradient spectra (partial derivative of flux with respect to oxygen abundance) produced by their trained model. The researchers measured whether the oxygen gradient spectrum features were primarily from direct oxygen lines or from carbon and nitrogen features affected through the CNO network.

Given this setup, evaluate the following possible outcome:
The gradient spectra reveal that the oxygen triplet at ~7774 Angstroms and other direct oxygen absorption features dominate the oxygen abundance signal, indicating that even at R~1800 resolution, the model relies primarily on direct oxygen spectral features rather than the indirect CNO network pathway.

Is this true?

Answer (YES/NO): NO